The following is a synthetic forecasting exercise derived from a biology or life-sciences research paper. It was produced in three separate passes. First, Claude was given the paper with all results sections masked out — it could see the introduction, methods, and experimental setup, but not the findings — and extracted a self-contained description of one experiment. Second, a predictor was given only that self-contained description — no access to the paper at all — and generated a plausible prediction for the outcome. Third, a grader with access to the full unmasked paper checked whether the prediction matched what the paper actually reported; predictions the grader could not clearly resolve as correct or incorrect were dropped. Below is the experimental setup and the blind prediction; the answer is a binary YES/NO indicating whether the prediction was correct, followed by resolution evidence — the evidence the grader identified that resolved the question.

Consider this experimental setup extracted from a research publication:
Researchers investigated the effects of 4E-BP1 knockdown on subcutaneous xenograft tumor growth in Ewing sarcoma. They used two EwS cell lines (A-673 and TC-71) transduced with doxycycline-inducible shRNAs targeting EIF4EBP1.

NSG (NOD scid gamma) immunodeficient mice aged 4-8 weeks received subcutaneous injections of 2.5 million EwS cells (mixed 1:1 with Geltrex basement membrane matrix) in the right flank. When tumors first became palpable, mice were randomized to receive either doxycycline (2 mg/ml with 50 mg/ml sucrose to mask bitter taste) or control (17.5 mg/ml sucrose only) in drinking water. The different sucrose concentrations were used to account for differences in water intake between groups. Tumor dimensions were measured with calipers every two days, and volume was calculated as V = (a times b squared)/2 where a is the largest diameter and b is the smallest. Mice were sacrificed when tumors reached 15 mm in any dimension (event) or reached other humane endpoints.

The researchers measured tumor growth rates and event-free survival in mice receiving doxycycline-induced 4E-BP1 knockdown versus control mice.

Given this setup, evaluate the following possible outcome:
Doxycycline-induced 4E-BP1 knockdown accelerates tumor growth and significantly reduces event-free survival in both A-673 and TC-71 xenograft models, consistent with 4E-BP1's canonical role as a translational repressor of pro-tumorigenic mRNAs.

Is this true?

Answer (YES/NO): NO